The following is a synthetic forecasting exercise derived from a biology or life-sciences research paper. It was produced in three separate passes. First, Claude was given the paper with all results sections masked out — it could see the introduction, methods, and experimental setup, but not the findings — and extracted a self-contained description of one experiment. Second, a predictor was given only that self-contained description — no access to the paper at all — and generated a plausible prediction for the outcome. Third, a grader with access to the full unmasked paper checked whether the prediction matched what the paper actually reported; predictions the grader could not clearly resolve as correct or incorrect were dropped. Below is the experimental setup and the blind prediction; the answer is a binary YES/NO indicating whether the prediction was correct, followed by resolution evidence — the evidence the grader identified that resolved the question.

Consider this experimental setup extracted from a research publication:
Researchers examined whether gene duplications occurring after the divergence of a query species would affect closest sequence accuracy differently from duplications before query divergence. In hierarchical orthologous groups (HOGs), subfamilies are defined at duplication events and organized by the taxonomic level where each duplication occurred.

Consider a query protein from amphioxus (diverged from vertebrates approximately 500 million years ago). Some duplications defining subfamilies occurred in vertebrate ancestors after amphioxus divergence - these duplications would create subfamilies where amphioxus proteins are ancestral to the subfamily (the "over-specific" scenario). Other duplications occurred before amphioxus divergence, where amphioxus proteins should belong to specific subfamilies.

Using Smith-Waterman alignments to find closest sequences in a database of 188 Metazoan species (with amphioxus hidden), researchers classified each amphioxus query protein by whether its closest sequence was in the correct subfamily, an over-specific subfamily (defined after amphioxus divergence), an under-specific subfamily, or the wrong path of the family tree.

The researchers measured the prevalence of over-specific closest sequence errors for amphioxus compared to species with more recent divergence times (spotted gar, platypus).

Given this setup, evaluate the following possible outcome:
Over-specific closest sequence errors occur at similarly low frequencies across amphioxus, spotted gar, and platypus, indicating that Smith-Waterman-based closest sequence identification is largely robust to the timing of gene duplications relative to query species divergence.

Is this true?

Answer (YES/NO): NO